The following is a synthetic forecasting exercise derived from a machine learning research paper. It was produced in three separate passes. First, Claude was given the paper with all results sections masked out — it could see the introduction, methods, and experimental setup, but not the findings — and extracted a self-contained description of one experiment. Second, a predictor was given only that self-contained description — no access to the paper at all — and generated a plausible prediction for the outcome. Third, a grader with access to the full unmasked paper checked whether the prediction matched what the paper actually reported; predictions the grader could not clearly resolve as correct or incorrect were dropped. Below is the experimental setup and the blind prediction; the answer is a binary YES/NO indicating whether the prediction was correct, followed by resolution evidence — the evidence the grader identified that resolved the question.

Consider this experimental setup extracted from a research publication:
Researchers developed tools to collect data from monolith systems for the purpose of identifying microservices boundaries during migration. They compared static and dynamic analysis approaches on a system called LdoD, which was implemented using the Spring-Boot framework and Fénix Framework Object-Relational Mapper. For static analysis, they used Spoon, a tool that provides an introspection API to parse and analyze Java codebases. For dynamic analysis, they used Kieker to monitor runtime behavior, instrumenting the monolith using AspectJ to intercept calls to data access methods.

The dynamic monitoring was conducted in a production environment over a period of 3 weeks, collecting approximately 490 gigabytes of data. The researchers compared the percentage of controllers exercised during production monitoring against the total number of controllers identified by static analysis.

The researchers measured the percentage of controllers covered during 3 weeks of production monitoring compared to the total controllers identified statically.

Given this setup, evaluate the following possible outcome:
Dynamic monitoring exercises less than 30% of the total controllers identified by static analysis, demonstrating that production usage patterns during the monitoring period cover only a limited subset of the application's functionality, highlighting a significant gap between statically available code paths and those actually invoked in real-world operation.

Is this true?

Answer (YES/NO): NO